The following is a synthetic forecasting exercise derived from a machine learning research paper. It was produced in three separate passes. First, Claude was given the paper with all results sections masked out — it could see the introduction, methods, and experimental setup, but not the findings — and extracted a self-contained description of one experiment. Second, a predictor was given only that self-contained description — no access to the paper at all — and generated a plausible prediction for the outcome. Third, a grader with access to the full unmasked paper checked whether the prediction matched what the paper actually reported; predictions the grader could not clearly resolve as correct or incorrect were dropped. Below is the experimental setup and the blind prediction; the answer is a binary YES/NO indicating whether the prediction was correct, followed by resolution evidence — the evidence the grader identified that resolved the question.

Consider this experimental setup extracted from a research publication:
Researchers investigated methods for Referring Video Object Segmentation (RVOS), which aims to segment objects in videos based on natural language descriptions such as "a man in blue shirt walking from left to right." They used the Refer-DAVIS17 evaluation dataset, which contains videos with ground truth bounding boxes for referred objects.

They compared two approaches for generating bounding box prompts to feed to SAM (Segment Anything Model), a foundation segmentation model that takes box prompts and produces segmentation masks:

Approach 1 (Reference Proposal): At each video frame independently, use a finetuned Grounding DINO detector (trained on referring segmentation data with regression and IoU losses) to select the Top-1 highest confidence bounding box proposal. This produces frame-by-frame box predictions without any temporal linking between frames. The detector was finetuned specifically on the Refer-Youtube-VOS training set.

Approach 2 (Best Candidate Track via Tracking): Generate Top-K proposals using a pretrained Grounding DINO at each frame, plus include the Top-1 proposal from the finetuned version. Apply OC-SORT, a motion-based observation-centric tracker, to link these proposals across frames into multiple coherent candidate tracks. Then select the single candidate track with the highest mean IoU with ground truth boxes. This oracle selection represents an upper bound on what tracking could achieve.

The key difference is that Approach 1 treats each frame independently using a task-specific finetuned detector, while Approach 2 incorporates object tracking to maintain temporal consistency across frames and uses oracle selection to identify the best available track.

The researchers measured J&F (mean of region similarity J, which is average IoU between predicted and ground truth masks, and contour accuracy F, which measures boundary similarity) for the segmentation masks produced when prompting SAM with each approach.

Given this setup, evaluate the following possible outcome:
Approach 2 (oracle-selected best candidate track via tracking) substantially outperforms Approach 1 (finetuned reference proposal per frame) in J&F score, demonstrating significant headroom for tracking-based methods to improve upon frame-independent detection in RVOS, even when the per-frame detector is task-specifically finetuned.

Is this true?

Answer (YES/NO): YES